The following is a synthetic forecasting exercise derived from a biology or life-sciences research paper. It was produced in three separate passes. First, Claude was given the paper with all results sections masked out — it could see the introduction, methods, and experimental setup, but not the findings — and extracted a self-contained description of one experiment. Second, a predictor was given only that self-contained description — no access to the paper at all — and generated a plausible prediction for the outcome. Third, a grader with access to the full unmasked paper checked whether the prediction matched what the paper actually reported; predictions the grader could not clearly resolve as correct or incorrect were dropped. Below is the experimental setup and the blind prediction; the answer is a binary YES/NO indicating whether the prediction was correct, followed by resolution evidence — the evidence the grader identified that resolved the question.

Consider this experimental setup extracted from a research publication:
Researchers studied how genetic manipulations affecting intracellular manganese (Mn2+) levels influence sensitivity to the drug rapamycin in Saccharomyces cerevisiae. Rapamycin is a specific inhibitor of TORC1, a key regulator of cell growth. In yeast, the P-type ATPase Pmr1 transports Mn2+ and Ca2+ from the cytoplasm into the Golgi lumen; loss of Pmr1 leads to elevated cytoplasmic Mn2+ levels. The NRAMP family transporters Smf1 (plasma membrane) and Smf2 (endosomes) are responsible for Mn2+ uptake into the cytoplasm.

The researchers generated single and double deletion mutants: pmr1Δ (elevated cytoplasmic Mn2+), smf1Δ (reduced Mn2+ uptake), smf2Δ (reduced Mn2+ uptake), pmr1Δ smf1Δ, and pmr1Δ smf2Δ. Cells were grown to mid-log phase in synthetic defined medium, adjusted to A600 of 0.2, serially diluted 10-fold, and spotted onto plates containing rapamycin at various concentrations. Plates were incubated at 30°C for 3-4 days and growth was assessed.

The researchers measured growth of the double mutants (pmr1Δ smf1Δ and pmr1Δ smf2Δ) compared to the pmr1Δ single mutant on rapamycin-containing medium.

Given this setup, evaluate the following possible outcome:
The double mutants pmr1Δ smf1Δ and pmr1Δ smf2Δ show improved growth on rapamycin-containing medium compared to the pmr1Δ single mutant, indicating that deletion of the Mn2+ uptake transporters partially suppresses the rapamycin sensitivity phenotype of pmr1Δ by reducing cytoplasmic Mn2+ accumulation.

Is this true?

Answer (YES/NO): NO